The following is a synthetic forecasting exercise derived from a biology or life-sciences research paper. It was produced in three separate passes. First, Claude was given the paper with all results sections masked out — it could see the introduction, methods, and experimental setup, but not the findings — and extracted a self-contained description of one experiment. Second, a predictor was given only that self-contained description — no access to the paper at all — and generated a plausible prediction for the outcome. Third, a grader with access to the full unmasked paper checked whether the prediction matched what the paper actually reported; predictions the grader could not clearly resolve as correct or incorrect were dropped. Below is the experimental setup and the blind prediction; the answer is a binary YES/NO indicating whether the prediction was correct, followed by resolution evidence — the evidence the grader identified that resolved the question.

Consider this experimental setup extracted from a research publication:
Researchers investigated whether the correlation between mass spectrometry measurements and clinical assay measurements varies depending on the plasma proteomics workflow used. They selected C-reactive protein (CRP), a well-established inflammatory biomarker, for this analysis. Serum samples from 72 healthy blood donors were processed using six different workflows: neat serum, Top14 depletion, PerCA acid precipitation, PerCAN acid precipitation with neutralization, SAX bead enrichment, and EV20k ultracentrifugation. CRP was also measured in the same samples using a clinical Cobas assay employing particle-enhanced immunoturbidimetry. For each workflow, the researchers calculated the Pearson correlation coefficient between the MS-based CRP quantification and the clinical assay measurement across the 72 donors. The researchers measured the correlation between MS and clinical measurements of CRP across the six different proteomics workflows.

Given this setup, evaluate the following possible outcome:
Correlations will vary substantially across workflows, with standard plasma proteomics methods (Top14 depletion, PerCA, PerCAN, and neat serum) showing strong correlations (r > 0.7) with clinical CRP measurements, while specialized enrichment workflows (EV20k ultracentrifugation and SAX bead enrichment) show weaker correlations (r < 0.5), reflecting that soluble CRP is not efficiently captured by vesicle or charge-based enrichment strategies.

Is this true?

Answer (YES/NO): NO